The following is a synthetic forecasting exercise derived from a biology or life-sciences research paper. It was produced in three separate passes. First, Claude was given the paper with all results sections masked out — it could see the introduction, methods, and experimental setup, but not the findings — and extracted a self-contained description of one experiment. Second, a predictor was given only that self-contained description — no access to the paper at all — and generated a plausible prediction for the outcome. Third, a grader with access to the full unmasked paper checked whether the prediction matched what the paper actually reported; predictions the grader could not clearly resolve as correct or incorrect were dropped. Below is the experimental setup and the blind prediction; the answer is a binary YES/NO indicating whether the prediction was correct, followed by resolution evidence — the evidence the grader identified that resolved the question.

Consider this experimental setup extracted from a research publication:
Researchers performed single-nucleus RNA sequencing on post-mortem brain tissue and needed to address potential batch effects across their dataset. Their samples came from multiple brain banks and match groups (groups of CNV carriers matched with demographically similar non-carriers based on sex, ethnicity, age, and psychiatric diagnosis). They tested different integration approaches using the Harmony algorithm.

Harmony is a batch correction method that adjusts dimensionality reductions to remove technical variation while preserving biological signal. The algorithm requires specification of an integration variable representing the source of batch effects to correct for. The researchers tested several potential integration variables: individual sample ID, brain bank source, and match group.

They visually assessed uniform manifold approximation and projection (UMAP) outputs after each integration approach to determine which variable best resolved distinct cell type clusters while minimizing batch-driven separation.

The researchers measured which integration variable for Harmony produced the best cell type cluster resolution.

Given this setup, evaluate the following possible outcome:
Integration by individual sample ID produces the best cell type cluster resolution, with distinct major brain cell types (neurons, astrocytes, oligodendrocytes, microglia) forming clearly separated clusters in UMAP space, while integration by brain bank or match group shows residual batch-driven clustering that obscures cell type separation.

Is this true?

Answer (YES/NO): NO